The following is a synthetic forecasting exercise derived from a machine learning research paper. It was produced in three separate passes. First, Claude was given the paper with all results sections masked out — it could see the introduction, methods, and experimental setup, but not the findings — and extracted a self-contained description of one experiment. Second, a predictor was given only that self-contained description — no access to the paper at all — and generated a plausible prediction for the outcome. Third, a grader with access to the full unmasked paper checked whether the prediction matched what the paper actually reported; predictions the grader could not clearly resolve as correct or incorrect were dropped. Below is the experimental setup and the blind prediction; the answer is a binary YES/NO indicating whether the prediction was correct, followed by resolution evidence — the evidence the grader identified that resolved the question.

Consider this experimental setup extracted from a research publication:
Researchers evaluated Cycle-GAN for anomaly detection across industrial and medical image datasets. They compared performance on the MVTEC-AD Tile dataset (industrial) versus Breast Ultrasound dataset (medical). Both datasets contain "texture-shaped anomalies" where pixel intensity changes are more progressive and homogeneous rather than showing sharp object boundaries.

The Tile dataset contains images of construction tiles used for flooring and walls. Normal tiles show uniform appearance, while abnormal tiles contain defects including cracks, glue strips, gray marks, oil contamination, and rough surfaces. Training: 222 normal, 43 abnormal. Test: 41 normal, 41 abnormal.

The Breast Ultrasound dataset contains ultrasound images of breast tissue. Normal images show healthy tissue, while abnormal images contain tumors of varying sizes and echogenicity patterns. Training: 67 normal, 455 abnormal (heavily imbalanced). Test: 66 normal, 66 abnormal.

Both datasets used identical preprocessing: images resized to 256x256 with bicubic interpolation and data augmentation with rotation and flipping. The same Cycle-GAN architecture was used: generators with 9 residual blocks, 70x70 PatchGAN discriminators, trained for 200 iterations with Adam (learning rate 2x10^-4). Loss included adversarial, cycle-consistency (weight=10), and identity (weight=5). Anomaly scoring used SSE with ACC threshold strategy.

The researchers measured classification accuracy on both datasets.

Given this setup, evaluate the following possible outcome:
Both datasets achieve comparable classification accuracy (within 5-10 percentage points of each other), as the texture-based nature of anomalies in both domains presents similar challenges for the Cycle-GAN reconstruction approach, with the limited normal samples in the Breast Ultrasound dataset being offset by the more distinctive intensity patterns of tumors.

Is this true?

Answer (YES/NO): YES